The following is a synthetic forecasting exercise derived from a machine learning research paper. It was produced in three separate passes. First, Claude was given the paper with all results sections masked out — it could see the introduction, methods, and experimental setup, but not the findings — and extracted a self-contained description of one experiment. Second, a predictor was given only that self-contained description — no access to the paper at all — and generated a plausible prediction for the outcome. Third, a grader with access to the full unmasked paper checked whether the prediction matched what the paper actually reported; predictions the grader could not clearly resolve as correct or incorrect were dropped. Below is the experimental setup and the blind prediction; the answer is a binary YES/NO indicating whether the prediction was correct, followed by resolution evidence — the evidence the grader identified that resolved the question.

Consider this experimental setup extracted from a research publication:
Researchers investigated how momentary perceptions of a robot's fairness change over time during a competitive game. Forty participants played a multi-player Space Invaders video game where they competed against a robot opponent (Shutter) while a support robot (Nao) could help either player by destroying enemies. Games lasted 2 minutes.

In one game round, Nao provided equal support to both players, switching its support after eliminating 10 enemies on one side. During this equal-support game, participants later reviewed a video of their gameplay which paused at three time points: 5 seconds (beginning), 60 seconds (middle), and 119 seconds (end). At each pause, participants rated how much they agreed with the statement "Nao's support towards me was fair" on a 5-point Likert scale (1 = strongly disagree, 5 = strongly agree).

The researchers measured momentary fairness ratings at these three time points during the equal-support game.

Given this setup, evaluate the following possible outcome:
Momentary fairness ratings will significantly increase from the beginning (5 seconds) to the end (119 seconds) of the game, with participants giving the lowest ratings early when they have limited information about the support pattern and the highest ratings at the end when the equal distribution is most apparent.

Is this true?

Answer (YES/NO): NO